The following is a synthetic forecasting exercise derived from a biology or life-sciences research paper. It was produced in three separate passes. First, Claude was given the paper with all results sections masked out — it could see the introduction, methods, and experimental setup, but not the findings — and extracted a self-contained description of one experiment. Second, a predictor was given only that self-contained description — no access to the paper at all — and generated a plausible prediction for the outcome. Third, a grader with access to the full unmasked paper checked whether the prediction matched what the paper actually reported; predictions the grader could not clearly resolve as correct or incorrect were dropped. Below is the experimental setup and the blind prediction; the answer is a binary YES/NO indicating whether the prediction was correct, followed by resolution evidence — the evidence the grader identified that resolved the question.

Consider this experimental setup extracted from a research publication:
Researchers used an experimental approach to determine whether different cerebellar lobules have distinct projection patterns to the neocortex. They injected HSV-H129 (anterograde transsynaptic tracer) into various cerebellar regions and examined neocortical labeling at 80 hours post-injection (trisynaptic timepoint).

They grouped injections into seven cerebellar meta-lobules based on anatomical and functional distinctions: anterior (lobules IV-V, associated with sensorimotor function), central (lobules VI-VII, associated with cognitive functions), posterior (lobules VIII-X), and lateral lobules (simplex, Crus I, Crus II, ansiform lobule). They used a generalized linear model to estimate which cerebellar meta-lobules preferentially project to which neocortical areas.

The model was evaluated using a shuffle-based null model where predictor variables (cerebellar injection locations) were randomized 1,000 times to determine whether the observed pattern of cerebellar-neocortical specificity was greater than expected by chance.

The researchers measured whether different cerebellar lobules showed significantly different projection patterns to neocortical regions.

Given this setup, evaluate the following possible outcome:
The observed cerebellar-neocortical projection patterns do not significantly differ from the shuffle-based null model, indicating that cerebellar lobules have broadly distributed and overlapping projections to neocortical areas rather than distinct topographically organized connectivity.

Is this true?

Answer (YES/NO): NO